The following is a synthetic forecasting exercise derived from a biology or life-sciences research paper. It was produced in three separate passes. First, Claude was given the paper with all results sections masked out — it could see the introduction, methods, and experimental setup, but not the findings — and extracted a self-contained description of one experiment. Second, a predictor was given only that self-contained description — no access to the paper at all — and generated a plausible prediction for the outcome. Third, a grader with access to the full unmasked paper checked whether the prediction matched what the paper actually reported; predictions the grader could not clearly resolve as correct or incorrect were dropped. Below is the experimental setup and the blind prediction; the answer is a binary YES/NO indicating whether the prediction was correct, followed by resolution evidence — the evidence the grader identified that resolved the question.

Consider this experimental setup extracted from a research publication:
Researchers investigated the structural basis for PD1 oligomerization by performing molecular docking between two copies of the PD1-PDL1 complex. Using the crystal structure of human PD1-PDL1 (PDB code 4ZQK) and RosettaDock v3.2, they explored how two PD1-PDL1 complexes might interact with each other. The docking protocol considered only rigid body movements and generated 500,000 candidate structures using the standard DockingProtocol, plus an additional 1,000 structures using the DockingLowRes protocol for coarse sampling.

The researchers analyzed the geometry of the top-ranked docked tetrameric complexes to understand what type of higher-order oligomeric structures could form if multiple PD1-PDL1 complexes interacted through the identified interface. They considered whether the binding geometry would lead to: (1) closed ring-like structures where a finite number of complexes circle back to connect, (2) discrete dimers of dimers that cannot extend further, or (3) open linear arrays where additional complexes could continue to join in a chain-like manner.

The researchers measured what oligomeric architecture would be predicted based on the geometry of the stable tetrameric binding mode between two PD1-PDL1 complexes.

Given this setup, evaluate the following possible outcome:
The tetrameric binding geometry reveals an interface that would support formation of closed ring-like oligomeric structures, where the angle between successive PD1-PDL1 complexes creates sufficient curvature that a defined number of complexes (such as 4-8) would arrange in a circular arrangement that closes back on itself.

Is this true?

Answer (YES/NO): NO